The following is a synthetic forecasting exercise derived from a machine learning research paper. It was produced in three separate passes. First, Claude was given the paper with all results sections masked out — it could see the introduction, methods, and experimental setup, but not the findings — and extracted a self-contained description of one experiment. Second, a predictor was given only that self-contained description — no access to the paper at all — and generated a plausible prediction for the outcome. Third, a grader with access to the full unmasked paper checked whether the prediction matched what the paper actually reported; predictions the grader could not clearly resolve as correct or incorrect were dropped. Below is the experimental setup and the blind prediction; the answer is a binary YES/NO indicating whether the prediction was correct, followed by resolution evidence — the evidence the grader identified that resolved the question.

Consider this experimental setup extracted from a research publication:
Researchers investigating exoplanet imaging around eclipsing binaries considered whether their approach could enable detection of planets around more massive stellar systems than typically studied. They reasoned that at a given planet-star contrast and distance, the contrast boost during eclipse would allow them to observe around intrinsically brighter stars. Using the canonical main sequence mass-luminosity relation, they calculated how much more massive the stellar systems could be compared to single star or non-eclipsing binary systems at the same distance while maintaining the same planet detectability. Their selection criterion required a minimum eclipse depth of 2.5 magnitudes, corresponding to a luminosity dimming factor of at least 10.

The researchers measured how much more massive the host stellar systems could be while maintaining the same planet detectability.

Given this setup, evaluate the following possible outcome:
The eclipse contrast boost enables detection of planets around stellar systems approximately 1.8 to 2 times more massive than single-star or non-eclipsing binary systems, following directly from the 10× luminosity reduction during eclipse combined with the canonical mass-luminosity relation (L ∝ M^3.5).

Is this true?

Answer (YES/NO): NO